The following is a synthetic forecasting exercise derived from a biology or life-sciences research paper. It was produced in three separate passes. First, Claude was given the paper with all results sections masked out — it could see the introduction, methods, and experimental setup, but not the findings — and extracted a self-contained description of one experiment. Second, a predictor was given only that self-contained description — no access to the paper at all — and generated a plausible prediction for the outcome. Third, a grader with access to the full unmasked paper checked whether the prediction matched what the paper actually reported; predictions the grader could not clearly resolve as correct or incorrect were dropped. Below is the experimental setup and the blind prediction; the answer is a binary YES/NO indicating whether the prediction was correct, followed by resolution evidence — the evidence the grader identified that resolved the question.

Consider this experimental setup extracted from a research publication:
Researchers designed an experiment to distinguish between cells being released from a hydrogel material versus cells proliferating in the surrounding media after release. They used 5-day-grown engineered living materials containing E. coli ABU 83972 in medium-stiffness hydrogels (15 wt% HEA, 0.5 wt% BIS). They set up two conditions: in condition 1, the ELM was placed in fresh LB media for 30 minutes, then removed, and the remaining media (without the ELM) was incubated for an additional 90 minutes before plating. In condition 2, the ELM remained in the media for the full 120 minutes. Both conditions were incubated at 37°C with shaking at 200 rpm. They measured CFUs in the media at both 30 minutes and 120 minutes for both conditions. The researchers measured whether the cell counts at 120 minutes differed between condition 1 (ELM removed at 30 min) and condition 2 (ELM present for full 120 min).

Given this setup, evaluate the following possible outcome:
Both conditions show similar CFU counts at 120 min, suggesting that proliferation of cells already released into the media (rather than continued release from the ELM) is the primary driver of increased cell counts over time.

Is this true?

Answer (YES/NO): NO